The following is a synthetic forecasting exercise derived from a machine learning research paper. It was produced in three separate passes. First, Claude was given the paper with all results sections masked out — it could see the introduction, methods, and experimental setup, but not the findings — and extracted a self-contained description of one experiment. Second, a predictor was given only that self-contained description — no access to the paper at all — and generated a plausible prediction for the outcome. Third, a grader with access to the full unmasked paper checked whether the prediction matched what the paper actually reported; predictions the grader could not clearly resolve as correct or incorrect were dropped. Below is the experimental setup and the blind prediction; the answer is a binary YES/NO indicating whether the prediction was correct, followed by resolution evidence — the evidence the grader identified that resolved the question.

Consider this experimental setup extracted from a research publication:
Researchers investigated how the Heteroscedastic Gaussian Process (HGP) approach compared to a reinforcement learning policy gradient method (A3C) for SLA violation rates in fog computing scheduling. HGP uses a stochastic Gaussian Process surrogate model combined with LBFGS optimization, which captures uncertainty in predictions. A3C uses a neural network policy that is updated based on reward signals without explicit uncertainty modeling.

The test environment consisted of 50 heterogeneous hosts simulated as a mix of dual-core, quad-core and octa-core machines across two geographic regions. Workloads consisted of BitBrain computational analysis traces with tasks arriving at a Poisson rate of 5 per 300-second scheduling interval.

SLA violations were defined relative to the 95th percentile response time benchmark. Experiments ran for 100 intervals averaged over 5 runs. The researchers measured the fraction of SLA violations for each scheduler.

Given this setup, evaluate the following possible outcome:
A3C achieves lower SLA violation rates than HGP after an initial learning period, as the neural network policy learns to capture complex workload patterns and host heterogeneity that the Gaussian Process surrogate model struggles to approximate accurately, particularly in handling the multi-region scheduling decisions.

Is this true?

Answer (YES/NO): NO